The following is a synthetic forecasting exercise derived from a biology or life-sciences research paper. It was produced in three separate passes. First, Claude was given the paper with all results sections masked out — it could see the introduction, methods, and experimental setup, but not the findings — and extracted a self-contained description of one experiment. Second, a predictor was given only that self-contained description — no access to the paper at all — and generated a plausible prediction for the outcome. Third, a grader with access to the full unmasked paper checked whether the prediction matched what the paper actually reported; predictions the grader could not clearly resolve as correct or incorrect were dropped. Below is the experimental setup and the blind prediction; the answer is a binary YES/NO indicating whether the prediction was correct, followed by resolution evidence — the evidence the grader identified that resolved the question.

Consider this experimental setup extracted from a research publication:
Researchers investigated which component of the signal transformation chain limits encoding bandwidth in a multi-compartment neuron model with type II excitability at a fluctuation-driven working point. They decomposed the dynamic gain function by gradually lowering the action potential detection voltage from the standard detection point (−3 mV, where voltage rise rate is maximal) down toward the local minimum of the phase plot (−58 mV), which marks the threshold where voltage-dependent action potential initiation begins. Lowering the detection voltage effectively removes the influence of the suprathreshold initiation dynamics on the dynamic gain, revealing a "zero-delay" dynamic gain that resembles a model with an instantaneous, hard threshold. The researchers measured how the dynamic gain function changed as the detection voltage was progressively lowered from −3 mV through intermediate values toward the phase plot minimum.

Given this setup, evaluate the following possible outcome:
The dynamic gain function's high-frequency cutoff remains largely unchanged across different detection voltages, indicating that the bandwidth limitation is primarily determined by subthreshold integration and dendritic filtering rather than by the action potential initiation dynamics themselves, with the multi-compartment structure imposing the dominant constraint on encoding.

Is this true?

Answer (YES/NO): NO